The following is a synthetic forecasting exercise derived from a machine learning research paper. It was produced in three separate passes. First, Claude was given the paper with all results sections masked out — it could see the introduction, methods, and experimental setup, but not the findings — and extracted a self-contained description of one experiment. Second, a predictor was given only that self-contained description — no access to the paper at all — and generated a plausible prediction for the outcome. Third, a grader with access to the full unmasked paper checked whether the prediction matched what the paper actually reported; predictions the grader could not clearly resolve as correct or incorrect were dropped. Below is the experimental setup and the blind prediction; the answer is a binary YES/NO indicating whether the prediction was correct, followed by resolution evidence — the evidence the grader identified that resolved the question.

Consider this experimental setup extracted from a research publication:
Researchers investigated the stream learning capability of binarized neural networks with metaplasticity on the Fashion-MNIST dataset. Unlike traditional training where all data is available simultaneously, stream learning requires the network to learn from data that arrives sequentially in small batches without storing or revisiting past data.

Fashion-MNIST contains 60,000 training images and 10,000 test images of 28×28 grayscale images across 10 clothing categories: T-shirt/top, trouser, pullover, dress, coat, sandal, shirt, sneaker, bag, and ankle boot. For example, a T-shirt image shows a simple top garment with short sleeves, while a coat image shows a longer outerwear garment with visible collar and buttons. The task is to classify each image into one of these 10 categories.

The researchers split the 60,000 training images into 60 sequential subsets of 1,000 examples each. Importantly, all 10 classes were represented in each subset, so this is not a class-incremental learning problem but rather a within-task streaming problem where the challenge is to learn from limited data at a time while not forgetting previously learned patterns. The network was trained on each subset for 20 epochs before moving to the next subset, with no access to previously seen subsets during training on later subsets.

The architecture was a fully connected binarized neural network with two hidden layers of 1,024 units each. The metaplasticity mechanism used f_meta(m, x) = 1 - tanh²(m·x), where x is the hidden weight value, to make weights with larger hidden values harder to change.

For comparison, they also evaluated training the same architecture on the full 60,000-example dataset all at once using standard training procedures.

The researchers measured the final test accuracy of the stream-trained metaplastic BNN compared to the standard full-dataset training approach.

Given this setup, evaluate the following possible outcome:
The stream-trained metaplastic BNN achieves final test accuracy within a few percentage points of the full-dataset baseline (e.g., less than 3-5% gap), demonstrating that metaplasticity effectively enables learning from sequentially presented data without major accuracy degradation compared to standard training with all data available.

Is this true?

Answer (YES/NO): YES